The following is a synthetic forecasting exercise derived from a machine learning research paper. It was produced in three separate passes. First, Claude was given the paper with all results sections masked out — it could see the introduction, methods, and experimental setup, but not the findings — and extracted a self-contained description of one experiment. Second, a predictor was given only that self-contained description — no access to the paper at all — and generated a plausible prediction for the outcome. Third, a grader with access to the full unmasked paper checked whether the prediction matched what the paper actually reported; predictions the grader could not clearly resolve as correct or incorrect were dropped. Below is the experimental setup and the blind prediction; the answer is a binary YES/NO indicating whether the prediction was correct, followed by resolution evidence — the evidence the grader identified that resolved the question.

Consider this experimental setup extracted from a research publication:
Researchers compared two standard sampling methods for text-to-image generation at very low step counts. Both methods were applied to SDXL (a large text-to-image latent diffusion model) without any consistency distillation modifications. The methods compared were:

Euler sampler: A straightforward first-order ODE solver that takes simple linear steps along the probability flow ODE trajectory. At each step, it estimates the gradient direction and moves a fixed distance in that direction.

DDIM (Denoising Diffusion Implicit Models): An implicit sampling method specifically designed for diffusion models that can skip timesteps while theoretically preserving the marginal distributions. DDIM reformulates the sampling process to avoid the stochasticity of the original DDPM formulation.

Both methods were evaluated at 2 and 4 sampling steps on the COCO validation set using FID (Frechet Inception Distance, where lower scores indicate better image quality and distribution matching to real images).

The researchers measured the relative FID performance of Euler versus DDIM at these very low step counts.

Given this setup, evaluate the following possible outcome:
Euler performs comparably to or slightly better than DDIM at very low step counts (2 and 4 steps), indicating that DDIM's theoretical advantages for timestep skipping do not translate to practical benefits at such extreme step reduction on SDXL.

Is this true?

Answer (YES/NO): YES